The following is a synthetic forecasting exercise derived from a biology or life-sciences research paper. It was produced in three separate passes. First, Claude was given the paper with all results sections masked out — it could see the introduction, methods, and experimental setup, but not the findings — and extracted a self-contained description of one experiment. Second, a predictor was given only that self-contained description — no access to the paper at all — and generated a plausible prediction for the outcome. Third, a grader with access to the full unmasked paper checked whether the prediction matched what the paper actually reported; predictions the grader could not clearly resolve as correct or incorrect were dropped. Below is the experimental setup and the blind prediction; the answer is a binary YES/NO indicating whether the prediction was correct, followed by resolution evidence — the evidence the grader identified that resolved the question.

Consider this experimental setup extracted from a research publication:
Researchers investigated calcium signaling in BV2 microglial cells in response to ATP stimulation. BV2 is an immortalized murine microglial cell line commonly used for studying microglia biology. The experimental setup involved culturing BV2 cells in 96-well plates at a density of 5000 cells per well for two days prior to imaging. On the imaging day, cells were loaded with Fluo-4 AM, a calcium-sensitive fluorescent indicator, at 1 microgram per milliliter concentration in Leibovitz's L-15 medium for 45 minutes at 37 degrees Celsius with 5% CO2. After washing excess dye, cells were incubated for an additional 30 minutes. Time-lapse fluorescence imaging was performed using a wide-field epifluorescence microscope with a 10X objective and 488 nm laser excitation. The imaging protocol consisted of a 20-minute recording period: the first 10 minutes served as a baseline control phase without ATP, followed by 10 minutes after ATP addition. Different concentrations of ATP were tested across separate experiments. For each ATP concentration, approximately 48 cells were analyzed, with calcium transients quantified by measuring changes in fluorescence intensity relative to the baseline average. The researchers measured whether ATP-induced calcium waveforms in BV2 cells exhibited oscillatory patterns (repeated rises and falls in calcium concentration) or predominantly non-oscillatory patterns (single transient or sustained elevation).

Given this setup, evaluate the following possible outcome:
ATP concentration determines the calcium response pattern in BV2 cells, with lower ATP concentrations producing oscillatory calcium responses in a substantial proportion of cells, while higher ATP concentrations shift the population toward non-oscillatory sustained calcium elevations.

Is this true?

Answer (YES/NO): NO